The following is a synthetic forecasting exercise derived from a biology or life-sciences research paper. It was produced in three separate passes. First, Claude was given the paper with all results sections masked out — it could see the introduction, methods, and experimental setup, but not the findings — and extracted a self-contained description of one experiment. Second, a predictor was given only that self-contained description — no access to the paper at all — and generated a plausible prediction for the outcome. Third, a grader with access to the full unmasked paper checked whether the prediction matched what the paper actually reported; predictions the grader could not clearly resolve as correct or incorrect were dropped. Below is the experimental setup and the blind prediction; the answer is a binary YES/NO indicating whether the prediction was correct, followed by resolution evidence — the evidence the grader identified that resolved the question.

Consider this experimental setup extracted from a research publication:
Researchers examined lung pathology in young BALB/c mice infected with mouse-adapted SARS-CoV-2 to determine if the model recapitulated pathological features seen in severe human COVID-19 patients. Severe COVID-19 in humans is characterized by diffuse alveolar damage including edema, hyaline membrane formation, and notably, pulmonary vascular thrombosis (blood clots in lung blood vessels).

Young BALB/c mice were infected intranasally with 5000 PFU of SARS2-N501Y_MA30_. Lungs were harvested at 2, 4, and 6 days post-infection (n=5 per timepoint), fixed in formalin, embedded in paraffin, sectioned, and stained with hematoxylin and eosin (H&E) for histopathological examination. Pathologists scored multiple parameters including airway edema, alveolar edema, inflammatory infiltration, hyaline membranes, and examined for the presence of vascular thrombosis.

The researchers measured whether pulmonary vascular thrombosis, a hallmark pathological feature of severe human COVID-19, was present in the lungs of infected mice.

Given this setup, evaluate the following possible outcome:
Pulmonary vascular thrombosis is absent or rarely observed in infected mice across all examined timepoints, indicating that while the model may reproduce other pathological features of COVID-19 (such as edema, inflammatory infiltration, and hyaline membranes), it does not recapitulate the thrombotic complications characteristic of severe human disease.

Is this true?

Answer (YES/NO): NO